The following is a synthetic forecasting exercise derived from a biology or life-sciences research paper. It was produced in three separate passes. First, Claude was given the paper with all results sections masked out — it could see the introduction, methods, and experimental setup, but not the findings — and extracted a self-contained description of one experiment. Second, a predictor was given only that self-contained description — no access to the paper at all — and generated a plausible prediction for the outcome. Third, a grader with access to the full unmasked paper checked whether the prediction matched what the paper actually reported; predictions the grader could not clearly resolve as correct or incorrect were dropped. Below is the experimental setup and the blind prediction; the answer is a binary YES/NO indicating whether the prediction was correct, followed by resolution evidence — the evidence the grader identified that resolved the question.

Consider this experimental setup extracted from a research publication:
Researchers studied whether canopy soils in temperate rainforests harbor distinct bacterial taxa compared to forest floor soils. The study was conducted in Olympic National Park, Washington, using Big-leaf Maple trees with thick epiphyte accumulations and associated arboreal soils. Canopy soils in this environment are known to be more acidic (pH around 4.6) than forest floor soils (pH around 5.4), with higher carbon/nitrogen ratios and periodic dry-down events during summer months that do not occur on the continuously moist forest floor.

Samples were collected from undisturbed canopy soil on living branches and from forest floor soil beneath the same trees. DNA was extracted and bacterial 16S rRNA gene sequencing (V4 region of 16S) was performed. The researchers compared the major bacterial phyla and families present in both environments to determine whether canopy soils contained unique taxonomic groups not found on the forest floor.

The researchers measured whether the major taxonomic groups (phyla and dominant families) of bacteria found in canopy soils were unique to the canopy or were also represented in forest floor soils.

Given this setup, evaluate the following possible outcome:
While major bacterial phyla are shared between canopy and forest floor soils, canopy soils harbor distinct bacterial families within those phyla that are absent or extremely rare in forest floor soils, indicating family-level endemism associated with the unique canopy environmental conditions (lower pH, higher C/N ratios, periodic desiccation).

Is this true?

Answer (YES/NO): NO